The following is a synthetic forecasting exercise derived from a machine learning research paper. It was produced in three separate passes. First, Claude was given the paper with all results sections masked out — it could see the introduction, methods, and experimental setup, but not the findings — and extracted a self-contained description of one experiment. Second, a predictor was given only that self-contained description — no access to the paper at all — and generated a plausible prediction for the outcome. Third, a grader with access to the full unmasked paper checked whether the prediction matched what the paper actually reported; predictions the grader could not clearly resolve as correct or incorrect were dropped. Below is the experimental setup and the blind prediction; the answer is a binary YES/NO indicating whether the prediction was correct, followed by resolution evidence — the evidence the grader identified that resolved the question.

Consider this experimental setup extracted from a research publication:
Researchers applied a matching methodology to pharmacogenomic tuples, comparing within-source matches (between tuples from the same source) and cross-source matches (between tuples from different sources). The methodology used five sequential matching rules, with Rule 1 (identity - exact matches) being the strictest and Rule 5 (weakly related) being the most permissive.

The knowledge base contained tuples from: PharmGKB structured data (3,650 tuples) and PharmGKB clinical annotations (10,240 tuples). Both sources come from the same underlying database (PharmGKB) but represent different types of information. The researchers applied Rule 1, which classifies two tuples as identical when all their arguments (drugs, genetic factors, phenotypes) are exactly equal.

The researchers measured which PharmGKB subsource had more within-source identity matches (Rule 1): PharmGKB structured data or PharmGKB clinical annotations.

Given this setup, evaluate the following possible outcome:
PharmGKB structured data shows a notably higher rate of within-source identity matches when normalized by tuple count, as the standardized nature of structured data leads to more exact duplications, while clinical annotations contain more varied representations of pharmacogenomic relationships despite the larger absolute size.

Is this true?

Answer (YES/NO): NO